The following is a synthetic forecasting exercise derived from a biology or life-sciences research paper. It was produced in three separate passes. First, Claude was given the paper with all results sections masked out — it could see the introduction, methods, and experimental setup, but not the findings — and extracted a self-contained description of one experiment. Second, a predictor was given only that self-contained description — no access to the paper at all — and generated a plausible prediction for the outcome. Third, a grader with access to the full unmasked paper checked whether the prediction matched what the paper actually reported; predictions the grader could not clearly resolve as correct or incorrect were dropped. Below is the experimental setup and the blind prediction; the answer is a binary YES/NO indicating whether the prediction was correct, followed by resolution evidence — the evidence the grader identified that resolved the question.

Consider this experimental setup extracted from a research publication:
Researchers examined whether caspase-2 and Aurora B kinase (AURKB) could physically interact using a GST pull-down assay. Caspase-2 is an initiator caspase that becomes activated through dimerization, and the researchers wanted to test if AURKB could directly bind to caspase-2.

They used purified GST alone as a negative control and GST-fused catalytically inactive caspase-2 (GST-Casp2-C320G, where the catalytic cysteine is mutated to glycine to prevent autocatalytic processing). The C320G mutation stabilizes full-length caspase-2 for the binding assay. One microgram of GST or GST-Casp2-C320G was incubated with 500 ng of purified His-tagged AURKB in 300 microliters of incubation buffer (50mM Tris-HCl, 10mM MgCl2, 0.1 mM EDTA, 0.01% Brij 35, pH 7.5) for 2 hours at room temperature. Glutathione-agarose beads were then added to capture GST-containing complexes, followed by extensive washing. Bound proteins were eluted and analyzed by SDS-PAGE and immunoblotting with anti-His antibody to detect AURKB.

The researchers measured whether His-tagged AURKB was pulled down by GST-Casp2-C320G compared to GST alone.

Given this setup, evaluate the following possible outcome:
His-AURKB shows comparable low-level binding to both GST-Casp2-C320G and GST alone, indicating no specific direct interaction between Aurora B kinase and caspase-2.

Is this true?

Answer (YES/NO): NO